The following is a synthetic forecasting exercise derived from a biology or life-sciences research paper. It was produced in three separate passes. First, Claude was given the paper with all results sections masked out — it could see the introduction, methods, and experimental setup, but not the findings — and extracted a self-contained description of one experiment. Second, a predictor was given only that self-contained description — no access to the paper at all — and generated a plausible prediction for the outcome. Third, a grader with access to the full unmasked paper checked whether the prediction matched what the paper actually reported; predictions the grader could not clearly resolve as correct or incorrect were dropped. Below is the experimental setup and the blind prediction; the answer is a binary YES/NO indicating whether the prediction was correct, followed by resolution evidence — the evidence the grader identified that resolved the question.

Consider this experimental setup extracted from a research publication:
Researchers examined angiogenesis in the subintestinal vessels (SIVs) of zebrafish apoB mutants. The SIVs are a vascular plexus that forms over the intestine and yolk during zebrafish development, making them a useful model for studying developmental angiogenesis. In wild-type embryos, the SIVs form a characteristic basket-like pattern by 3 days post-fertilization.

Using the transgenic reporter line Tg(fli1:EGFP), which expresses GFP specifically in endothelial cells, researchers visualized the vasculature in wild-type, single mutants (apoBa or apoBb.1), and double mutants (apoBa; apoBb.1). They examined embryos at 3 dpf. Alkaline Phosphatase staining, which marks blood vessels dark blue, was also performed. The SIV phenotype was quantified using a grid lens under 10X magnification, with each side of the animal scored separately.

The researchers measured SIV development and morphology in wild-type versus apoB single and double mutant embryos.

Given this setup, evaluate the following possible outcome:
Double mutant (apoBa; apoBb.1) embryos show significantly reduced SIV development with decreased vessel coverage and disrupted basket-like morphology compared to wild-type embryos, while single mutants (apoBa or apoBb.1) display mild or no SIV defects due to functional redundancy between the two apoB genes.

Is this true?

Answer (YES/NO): NO